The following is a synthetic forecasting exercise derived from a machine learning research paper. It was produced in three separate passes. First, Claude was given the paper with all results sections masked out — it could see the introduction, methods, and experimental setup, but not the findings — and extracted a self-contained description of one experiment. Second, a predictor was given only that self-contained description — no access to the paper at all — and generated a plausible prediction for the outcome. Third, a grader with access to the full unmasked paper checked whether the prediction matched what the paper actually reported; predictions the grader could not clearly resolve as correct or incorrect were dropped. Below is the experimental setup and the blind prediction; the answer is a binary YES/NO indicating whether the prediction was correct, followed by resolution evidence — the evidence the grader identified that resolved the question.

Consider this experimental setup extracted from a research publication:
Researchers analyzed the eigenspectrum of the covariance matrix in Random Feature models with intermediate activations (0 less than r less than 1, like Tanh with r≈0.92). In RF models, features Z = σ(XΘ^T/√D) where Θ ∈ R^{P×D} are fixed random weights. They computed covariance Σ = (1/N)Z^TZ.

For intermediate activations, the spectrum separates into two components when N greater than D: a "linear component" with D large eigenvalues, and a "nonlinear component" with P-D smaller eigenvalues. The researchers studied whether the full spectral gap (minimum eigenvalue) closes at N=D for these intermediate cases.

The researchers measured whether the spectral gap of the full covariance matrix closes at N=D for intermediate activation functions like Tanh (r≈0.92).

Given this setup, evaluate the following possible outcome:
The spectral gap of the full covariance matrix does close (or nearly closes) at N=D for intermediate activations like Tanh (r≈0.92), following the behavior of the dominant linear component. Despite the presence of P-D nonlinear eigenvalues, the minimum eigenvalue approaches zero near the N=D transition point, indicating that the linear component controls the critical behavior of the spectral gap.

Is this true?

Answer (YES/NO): NO